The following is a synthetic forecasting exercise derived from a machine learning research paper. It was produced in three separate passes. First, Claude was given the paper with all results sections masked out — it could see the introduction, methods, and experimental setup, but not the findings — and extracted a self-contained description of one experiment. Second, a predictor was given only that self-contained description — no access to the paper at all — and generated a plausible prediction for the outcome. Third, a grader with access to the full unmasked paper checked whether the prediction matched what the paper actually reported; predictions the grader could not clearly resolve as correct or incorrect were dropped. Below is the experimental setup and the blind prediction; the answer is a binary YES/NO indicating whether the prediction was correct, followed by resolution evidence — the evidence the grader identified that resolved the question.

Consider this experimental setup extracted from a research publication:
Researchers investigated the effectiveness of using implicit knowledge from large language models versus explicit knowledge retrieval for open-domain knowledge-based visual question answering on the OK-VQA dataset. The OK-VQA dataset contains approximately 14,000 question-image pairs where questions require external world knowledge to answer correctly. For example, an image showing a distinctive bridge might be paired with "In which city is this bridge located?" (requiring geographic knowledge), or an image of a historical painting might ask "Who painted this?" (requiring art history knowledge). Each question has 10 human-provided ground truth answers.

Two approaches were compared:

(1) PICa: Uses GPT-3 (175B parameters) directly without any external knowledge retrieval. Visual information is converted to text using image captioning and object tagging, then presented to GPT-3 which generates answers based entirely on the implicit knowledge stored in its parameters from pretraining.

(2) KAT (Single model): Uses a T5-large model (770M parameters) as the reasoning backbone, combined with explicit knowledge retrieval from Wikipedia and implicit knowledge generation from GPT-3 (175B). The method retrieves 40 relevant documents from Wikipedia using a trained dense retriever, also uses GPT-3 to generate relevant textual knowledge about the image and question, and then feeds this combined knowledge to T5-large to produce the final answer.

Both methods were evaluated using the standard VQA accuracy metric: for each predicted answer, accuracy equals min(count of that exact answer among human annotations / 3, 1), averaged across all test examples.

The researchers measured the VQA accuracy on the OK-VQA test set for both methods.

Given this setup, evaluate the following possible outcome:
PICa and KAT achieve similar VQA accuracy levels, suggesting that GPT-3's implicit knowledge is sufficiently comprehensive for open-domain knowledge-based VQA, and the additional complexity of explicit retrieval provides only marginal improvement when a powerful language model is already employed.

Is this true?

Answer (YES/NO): NO